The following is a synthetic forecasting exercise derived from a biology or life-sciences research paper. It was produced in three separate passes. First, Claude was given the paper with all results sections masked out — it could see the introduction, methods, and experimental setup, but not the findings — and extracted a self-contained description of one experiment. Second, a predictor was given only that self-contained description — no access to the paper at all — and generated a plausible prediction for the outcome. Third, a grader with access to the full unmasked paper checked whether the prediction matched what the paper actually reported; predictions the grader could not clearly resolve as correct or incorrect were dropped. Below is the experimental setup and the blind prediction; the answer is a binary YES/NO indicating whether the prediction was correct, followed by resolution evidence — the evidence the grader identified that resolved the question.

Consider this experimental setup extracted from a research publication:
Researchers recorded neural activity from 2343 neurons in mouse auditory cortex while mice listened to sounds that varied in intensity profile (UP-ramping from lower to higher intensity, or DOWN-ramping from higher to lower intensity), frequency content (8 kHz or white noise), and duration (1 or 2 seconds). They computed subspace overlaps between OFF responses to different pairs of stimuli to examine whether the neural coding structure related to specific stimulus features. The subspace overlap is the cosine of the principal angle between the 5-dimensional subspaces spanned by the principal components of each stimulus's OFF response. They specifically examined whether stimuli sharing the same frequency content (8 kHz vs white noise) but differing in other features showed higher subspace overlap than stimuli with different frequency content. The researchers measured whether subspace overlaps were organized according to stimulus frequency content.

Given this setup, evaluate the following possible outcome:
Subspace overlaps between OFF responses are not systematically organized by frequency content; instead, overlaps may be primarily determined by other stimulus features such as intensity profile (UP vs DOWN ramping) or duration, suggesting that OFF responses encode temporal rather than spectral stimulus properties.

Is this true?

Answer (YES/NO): NO